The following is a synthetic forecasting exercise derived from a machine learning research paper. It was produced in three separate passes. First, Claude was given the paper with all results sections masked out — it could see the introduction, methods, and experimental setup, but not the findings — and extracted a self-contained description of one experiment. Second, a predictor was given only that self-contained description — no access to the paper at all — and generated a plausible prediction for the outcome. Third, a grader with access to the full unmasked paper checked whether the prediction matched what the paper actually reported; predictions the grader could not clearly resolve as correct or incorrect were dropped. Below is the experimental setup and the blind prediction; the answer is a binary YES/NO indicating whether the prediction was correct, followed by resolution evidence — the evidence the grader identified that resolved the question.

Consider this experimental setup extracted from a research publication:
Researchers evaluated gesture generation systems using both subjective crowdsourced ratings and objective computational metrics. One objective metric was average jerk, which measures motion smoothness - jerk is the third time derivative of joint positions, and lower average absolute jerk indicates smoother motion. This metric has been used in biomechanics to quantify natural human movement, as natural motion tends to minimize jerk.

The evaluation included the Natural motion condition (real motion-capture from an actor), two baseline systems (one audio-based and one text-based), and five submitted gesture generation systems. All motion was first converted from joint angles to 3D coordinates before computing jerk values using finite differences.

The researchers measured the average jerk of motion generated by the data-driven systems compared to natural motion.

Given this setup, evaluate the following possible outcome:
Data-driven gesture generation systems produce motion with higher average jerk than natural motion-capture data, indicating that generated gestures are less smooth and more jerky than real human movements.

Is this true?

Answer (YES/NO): NO